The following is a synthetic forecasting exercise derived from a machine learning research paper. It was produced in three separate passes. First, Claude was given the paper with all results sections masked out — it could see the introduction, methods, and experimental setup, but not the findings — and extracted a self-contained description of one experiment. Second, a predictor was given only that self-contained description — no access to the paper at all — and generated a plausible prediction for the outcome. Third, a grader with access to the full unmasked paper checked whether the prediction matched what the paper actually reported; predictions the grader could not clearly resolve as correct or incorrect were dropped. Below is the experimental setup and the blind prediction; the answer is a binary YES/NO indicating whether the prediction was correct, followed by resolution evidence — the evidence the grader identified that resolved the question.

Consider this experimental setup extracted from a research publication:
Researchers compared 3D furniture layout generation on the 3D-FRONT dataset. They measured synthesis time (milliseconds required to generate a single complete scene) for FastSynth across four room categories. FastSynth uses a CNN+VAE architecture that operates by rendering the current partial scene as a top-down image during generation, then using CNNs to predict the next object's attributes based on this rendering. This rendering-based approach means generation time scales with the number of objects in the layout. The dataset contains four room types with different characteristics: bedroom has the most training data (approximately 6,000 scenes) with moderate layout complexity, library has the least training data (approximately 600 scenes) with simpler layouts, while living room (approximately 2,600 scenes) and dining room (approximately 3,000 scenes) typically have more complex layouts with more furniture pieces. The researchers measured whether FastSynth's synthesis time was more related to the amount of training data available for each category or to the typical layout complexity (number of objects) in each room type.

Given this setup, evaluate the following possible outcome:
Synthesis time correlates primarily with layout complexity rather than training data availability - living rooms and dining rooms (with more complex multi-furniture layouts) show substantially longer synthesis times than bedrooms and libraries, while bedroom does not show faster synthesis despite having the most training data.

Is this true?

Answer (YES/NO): YES